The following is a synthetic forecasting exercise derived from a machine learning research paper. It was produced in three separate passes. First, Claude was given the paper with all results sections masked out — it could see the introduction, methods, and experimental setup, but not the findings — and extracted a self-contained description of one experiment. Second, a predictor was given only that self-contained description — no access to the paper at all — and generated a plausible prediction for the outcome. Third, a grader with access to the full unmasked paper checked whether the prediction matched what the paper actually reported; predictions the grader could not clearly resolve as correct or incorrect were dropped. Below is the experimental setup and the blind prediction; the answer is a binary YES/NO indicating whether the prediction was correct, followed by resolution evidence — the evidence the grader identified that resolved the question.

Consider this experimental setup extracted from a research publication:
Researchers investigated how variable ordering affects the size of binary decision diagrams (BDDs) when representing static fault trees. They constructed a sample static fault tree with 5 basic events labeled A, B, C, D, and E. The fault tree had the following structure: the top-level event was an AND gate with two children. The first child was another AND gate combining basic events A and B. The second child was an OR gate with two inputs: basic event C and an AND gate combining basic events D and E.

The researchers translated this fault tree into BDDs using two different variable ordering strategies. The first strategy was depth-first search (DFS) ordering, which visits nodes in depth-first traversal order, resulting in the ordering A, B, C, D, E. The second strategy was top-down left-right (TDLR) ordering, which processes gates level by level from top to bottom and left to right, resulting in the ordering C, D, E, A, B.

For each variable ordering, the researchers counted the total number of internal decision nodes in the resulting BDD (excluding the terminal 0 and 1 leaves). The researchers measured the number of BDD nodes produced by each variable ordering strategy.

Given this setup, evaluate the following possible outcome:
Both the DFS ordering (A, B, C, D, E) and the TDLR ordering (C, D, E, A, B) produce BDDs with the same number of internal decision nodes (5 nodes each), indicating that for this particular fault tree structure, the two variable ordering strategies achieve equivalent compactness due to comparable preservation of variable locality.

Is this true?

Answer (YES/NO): NO